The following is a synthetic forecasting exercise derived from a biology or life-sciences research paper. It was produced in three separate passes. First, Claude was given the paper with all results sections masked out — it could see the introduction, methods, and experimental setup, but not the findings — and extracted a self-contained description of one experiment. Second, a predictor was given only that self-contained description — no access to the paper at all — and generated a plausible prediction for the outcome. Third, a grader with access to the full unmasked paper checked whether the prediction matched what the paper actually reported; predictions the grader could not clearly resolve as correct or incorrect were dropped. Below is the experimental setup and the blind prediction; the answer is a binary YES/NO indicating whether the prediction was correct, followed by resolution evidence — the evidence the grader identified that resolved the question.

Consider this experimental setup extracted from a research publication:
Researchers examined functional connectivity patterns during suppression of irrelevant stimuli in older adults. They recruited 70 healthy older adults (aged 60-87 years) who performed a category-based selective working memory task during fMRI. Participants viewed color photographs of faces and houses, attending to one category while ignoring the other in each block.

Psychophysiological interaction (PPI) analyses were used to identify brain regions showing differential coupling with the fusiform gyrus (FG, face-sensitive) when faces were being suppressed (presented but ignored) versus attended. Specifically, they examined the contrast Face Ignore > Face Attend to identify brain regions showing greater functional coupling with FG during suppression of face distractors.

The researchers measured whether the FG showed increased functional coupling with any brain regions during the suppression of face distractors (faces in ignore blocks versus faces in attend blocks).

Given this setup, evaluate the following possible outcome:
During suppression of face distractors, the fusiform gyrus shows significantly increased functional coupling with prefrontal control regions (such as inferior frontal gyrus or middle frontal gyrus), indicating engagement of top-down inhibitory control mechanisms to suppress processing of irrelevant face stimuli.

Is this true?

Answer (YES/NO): NO